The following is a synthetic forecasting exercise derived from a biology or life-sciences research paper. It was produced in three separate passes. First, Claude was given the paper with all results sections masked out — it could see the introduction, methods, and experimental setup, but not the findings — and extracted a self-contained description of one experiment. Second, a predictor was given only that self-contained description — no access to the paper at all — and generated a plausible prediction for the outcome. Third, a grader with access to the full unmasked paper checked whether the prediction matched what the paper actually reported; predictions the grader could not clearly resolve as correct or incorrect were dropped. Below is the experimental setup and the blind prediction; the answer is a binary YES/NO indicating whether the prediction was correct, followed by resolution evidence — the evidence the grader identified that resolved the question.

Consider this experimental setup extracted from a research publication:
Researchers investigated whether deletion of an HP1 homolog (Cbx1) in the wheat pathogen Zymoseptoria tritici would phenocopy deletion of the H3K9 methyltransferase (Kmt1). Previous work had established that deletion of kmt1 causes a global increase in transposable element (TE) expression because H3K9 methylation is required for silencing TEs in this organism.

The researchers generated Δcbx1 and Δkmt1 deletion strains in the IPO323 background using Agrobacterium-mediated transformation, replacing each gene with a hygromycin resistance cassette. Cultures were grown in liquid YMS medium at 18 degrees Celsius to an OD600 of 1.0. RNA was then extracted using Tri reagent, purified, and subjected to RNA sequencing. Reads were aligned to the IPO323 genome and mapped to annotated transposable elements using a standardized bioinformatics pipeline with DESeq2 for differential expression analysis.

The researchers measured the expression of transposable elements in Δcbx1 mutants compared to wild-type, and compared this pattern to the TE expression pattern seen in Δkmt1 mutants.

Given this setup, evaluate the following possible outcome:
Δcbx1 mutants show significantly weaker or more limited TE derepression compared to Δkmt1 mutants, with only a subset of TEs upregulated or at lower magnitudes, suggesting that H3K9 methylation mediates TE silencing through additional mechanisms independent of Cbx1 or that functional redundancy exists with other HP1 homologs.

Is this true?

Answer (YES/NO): YES